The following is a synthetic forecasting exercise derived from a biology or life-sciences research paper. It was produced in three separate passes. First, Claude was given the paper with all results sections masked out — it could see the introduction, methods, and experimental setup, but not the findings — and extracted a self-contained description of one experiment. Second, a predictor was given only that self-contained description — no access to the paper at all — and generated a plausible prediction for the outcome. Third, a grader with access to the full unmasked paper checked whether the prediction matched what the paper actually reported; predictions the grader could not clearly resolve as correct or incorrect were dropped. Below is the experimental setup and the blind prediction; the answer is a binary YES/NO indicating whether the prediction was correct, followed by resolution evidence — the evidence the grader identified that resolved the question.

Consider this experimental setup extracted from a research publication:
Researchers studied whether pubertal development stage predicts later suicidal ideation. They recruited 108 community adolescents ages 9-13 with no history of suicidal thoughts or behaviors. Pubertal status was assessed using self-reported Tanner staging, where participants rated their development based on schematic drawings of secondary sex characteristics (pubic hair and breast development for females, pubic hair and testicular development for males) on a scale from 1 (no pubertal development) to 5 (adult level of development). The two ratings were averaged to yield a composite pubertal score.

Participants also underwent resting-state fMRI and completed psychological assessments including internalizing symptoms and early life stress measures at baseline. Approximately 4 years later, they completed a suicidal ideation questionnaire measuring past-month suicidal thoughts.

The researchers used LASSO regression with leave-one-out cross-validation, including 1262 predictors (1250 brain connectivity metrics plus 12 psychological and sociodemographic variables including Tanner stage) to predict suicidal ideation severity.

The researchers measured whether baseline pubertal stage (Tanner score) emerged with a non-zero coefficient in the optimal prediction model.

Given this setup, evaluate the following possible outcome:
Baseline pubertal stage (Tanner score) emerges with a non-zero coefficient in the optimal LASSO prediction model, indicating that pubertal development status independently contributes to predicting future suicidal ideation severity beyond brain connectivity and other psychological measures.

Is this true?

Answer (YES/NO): NO